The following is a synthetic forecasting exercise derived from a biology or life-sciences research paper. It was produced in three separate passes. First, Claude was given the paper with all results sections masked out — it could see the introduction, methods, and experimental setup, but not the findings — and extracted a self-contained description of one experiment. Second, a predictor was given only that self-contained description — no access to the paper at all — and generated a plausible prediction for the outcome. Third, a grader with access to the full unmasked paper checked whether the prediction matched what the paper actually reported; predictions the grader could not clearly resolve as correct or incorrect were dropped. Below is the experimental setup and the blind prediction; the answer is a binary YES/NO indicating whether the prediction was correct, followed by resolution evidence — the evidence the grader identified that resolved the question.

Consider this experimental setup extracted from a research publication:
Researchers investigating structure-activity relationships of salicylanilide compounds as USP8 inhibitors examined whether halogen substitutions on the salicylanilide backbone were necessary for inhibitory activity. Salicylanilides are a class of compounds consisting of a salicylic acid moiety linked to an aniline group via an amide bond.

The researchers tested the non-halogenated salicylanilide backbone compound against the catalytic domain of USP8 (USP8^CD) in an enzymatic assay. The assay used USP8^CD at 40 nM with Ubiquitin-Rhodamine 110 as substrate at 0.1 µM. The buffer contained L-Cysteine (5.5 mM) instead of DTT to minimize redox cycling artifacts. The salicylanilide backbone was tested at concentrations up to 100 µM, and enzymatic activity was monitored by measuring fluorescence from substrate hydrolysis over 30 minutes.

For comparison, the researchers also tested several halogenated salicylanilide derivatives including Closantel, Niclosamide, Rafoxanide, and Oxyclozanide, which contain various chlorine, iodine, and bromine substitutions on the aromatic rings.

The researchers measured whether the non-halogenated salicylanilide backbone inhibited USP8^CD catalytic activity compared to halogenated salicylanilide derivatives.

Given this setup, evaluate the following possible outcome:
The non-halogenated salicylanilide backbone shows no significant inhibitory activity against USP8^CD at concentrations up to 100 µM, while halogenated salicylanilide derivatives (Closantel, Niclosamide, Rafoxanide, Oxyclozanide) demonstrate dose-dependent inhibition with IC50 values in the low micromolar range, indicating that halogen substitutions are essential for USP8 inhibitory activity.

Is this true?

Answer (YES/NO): NO